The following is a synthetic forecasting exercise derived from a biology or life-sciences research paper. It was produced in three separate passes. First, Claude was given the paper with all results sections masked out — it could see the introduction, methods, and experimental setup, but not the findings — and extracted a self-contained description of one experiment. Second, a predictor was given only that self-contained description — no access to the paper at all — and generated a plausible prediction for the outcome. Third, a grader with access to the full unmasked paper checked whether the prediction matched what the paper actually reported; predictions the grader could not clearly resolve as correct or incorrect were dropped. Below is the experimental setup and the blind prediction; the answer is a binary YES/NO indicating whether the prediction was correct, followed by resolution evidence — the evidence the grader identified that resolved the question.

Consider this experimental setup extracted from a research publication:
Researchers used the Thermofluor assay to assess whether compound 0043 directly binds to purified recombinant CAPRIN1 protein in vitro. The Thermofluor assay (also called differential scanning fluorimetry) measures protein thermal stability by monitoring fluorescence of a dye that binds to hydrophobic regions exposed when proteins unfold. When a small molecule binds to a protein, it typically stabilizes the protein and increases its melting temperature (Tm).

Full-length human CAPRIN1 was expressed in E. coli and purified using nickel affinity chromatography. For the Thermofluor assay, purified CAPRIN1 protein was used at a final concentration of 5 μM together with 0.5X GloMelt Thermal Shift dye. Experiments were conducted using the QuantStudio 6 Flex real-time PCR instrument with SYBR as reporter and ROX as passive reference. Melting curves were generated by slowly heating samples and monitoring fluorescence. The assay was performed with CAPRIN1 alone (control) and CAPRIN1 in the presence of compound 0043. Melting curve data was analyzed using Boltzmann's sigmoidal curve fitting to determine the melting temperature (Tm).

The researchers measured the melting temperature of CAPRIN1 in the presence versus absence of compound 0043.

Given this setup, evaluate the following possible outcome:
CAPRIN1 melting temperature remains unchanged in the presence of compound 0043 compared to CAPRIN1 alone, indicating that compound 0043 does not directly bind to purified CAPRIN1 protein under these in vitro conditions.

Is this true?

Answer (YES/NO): NO